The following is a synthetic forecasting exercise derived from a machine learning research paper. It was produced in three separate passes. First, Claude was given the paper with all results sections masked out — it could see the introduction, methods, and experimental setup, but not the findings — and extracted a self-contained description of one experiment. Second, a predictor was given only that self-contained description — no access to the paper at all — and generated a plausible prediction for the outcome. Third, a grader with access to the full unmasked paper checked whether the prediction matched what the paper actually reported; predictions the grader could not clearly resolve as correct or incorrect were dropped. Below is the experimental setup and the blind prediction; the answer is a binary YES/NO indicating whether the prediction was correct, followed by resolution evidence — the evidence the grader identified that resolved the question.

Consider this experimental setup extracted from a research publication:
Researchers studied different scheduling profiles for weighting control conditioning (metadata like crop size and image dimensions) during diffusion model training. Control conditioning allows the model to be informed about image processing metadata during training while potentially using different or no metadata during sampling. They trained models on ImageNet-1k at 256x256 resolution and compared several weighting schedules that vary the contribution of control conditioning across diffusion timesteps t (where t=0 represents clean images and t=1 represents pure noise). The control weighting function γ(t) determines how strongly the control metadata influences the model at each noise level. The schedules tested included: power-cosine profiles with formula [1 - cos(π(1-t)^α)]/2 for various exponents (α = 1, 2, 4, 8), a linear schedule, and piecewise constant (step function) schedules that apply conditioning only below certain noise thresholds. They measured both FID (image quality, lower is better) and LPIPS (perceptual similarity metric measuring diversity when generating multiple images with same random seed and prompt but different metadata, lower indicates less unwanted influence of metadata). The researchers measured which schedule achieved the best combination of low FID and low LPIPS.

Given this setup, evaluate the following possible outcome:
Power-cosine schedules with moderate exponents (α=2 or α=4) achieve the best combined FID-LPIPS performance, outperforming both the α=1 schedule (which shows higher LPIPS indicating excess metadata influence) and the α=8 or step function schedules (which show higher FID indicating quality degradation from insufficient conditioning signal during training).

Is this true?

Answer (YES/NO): NO